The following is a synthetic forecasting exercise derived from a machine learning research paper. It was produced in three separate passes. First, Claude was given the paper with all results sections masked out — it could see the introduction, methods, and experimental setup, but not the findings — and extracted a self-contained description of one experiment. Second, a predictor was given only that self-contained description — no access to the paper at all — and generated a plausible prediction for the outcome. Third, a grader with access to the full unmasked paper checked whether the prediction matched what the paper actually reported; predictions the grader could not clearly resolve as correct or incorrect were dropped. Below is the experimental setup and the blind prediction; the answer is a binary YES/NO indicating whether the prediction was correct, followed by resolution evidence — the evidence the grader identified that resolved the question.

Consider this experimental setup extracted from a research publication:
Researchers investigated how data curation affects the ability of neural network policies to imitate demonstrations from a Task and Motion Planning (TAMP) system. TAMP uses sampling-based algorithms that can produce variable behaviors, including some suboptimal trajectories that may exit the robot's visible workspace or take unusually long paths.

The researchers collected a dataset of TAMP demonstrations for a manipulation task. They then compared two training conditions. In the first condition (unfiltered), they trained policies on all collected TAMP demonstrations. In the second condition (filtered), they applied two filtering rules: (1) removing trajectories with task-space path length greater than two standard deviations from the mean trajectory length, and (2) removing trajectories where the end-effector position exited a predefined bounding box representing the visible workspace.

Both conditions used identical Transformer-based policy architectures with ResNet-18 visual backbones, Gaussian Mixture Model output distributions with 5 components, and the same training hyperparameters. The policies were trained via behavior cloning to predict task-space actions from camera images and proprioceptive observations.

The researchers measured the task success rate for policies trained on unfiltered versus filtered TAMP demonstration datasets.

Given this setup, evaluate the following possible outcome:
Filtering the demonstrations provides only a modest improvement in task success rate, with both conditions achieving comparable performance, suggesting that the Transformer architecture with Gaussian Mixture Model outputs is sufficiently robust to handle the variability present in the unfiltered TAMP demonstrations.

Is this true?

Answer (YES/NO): NO